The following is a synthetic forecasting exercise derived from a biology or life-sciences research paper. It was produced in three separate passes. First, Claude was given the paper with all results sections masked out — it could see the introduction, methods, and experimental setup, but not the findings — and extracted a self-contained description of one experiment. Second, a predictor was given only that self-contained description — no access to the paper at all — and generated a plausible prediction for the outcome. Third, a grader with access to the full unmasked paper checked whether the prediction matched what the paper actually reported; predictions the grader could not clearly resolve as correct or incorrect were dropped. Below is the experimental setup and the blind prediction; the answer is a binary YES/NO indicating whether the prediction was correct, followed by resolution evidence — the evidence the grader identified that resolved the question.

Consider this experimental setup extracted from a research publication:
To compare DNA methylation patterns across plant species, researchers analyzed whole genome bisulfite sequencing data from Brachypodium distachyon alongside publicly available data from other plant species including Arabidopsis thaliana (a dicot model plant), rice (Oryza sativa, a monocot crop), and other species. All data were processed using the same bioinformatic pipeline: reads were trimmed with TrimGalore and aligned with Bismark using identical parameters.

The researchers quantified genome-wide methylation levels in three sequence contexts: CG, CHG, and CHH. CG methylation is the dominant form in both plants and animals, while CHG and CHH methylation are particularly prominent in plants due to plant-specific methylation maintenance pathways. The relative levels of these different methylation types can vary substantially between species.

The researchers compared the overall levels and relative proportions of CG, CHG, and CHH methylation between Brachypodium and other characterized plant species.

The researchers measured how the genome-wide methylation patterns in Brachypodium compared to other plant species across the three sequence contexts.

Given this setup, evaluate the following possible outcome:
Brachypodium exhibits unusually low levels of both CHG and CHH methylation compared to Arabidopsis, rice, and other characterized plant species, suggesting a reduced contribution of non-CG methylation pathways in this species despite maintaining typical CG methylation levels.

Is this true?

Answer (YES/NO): NO